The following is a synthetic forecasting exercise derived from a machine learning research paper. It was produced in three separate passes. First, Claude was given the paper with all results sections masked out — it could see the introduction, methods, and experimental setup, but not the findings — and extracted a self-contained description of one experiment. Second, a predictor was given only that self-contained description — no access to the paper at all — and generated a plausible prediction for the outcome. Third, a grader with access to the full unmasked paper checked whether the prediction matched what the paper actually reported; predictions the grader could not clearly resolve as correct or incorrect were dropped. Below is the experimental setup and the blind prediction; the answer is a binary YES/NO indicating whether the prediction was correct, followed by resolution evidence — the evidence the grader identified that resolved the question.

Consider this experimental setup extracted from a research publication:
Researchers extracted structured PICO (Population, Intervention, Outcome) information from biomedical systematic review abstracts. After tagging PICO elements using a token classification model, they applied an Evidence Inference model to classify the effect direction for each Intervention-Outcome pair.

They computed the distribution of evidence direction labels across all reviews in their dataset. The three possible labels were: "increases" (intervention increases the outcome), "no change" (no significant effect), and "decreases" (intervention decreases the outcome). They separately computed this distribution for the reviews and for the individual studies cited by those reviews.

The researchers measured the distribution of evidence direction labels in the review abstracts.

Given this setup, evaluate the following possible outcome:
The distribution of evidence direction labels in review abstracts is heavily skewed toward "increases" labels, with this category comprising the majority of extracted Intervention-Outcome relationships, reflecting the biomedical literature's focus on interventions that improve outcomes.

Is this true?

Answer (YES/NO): NO